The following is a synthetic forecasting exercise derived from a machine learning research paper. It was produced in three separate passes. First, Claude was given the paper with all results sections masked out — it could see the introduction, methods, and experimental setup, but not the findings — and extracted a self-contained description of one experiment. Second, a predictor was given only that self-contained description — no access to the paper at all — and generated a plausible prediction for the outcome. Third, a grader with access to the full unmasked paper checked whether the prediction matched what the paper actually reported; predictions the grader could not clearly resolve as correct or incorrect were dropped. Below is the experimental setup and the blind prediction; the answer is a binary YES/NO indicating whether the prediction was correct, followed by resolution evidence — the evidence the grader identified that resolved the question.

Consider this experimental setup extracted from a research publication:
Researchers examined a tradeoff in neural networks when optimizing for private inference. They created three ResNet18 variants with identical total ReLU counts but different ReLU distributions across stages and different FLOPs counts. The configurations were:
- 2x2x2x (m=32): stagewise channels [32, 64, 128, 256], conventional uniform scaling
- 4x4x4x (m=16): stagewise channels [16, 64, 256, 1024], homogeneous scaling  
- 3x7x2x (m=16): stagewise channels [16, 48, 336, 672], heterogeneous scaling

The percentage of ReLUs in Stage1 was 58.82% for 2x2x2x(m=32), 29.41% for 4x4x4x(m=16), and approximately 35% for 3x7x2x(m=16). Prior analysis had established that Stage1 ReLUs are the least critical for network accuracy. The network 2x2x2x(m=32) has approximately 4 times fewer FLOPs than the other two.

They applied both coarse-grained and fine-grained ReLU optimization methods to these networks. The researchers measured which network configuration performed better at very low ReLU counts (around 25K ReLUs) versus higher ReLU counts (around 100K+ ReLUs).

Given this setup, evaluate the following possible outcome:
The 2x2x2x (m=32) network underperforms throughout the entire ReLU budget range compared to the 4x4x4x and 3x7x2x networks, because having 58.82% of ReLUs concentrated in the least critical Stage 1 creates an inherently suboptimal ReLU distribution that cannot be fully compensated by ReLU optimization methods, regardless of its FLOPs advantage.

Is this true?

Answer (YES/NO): NO